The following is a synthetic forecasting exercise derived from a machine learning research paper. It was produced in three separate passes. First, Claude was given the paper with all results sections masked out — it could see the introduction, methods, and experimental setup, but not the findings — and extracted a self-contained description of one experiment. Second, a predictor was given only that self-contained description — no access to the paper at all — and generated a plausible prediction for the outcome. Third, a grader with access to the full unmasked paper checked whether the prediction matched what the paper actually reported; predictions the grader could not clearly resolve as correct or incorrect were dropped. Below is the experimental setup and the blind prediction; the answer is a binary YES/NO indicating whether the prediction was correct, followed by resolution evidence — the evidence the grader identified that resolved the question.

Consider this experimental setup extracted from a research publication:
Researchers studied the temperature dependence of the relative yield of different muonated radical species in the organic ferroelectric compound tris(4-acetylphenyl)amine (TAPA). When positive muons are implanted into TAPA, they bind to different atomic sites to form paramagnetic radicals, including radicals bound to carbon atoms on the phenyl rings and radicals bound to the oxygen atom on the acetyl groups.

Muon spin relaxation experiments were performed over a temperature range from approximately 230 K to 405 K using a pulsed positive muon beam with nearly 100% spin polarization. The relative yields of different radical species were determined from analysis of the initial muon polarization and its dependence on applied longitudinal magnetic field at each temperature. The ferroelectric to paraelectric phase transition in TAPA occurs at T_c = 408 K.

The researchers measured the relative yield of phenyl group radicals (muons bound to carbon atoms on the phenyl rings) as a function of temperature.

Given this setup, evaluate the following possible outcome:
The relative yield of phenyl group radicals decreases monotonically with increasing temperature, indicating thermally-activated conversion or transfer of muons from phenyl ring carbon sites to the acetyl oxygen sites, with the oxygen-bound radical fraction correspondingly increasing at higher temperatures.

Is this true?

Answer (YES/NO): NO